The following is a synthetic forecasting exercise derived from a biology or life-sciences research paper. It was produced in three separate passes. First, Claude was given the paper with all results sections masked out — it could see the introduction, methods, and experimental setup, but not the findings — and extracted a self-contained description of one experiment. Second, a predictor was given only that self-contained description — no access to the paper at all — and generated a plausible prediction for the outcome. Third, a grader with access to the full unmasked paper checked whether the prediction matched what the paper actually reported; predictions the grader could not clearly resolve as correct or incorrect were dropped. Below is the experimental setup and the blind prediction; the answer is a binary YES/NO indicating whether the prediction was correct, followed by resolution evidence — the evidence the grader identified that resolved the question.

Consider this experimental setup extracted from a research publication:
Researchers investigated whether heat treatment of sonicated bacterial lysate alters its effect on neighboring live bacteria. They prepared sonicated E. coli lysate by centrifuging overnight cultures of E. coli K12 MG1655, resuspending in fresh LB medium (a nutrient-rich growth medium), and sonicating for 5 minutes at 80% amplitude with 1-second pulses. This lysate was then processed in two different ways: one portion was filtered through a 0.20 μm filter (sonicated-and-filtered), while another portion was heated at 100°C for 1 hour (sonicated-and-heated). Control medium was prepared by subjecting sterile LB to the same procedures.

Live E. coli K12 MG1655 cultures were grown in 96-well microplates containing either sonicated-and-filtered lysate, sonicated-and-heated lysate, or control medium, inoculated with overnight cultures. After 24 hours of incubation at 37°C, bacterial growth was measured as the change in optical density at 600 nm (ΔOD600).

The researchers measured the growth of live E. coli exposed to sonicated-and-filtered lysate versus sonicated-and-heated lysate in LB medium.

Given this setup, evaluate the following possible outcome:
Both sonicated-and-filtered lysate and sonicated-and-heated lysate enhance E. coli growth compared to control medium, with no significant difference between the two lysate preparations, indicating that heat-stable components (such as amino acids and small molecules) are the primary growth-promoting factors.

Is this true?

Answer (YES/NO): NO